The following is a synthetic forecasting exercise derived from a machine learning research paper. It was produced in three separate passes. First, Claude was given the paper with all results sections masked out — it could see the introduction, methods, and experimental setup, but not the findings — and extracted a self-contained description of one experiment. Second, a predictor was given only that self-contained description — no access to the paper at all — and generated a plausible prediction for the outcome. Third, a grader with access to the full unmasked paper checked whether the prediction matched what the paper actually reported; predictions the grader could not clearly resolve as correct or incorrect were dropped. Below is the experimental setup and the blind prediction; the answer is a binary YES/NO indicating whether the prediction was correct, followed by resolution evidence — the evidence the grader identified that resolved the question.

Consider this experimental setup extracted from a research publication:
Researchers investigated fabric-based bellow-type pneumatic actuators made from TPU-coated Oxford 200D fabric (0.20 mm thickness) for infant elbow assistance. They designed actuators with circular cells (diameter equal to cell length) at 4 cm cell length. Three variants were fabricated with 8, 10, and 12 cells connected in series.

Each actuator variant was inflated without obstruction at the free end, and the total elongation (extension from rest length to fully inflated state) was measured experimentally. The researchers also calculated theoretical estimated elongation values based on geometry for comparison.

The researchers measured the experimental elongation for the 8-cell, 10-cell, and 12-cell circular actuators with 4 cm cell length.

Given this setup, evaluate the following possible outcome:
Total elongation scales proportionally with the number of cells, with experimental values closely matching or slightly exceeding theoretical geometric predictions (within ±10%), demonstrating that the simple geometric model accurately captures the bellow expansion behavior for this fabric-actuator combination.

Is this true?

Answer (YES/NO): NO